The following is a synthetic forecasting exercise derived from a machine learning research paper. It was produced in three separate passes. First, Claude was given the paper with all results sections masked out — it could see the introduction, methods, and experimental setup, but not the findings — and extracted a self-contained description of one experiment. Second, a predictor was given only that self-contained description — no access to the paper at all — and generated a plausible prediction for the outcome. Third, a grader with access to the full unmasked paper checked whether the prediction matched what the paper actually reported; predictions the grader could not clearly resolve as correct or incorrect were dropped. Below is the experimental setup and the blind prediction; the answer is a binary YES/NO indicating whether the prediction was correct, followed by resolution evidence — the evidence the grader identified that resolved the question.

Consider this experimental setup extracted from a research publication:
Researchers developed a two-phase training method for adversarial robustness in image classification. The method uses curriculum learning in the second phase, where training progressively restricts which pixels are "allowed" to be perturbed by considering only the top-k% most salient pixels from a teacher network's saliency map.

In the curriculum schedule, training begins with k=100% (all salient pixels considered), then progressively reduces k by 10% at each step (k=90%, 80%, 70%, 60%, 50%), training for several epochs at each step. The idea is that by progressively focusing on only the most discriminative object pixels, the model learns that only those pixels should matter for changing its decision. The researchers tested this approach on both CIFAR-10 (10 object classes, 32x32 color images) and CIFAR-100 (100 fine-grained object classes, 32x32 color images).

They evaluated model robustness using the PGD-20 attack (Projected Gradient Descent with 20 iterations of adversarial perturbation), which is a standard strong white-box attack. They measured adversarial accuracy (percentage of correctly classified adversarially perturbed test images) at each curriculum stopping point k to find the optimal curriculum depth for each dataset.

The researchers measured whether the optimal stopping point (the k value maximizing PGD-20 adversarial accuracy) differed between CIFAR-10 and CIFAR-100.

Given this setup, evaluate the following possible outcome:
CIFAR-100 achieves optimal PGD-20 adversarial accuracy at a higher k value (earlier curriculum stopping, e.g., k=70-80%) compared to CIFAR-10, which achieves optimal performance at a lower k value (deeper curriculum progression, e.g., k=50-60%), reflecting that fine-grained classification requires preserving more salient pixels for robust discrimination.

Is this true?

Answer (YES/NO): YES